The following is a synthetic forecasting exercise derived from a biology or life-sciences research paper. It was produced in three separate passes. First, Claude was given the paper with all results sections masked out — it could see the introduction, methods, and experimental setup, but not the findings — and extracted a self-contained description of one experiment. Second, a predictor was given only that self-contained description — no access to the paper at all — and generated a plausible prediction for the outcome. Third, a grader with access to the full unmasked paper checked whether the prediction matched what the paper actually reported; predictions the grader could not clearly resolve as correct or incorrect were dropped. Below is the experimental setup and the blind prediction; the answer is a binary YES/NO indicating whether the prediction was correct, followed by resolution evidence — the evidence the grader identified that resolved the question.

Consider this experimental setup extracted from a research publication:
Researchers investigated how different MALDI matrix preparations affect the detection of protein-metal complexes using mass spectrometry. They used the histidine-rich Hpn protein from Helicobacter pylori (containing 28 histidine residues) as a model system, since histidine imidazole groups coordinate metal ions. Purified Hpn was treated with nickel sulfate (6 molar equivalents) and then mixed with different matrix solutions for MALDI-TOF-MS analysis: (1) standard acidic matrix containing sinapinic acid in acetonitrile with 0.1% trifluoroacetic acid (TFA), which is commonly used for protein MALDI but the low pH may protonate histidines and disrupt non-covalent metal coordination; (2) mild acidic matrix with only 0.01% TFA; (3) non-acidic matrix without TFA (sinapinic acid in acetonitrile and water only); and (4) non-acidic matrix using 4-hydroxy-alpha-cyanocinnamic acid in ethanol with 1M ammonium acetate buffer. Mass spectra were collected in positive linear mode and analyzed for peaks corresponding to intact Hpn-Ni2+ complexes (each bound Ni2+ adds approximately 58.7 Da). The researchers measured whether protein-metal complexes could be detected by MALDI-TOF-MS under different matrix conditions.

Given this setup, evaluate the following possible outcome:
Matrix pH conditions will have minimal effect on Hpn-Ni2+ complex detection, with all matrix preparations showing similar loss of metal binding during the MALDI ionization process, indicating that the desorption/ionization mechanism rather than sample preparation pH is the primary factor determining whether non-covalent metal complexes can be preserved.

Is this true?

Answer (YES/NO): NO